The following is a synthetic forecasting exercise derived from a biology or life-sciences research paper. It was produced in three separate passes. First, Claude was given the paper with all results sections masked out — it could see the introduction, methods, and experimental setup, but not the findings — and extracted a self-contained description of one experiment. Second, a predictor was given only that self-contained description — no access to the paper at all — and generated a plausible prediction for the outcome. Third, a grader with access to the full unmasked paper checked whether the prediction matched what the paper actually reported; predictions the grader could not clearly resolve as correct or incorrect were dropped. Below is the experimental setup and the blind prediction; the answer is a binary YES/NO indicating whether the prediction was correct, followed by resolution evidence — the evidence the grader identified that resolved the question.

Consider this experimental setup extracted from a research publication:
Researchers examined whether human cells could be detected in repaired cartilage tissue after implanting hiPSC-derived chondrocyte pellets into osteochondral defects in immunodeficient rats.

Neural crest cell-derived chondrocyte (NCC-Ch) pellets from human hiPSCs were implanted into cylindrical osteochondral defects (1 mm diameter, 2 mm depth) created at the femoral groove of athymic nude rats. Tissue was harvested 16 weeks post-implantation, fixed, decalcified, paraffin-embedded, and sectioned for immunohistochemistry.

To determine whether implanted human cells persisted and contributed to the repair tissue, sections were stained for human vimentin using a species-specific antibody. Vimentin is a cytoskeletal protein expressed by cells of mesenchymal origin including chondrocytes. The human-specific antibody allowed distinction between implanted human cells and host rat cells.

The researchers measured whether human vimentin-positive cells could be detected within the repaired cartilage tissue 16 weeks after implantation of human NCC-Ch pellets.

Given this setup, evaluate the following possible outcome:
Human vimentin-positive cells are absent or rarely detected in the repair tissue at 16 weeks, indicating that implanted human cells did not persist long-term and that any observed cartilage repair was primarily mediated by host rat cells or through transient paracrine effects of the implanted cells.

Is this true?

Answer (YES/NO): NO